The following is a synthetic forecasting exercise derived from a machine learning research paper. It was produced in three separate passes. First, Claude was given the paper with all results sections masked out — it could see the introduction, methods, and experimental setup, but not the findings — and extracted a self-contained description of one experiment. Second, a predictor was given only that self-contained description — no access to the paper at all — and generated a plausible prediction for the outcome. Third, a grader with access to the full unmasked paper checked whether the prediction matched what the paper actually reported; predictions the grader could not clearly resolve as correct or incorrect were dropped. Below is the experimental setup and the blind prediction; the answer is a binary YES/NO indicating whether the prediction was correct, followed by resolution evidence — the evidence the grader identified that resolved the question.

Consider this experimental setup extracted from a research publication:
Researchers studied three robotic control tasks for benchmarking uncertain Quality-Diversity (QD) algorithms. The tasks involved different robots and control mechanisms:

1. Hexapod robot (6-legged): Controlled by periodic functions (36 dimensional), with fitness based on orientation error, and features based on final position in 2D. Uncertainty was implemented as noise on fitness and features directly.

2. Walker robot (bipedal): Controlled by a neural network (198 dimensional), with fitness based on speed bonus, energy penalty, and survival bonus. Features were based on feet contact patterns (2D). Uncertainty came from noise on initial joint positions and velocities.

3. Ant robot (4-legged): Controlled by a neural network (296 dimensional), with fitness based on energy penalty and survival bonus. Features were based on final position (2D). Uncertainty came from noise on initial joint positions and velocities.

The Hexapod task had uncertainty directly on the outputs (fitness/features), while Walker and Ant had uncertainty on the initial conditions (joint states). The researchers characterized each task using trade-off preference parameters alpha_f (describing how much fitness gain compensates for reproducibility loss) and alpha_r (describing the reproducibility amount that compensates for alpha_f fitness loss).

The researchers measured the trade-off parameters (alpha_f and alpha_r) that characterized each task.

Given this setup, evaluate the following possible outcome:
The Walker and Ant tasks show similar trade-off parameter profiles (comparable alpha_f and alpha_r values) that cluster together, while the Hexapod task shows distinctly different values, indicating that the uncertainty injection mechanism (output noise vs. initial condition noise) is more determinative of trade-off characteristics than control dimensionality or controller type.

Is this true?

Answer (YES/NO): NO